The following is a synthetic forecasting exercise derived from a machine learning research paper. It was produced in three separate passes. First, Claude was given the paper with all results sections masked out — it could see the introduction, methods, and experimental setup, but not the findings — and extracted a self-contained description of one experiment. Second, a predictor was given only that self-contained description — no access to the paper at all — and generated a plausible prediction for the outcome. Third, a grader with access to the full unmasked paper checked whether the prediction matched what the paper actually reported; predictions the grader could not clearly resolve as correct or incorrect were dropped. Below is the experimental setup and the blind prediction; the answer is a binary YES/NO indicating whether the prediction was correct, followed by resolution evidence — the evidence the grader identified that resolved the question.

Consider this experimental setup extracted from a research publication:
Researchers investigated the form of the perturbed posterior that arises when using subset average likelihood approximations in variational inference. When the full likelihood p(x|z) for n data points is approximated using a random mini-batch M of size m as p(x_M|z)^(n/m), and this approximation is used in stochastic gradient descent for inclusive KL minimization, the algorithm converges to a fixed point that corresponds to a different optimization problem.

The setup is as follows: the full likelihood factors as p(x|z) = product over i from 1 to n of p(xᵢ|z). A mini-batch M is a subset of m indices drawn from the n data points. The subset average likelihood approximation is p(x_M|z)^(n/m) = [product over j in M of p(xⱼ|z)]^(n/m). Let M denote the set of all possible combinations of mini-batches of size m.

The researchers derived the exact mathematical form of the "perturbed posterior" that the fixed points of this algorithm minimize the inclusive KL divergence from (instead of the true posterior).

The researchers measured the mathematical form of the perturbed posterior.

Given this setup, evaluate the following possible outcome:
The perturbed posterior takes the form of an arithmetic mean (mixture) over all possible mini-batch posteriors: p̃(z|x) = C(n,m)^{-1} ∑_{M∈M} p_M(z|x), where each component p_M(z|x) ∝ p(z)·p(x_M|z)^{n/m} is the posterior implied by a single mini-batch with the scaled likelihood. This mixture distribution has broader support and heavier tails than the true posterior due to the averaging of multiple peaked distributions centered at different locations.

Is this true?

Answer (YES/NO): NO